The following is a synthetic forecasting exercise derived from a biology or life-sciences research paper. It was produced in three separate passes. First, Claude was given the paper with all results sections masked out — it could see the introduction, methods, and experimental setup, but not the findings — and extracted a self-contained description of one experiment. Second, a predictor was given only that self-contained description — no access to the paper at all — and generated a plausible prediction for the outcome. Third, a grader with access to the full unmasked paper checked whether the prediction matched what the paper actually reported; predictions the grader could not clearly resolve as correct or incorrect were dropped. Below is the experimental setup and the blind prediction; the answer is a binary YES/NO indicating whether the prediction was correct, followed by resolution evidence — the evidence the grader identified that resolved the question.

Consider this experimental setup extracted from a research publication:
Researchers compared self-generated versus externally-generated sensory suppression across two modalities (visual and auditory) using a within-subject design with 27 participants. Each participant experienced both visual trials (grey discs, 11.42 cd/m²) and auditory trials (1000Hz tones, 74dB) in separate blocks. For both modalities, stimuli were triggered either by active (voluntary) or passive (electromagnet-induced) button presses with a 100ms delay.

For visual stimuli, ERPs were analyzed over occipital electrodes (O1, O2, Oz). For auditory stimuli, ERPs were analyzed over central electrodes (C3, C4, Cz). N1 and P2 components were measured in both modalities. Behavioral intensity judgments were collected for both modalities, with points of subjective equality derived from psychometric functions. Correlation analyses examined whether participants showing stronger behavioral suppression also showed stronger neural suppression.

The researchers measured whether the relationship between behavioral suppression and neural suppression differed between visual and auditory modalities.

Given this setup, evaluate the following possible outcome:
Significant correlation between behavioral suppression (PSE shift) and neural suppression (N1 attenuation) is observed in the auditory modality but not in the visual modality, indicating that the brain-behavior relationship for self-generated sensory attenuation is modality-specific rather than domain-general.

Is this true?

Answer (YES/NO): NO